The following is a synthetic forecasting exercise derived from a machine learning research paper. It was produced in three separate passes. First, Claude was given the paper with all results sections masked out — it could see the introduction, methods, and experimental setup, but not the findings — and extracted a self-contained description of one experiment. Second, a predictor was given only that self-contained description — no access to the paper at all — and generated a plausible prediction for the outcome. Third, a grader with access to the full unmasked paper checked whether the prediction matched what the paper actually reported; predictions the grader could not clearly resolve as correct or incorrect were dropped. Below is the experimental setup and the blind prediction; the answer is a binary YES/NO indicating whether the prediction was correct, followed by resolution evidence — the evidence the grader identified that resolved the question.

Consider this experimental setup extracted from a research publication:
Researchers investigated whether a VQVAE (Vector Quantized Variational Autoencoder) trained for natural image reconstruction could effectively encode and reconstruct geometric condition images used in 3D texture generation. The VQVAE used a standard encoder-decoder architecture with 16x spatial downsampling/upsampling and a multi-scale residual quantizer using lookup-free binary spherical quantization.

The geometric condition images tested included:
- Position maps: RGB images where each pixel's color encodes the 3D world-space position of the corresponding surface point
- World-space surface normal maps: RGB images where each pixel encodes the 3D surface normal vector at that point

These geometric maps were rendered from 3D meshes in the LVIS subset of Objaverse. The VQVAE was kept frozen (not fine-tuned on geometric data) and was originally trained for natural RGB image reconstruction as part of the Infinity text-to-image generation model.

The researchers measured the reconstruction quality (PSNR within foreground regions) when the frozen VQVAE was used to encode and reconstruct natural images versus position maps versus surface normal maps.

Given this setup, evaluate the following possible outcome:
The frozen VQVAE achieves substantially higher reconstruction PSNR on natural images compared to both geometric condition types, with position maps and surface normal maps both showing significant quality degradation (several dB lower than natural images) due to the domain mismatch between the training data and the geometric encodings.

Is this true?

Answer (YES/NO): NO